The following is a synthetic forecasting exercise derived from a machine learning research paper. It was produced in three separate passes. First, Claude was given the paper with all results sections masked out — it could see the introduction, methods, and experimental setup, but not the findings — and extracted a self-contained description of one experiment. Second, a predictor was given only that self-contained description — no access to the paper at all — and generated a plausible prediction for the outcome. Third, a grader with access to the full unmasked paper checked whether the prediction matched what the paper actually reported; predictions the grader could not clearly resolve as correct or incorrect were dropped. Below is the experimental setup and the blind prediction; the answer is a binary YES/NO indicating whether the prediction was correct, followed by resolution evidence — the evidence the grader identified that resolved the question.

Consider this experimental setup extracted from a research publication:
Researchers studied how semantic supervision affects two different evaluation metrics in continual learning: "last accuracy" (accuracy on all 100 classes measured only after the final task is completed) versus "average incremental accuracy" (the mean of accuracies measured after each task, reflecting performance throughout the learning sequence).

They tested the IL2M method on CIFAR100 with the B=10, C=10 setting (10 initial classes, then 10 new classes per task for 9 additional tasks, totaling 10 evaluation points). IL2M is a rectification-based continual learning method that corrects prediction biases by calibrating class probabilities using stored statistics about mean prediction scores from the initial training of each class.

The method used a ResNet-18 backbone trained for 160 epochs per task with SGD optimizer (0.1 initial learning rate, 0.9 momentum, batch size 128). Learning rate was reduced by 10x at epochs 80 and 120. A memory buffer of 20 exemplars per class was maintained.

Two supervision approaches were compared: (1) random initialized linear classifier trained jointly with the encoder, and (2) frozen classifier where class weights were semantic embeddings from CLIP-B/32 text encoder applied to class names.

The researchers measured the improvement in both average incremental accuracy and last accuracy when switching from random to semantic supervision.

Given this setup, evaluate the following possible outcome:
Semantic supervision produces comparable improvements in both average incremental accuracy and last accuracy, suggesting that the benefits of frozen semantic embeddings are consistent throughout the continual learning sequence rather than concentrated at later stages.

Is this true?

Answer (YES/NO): YES